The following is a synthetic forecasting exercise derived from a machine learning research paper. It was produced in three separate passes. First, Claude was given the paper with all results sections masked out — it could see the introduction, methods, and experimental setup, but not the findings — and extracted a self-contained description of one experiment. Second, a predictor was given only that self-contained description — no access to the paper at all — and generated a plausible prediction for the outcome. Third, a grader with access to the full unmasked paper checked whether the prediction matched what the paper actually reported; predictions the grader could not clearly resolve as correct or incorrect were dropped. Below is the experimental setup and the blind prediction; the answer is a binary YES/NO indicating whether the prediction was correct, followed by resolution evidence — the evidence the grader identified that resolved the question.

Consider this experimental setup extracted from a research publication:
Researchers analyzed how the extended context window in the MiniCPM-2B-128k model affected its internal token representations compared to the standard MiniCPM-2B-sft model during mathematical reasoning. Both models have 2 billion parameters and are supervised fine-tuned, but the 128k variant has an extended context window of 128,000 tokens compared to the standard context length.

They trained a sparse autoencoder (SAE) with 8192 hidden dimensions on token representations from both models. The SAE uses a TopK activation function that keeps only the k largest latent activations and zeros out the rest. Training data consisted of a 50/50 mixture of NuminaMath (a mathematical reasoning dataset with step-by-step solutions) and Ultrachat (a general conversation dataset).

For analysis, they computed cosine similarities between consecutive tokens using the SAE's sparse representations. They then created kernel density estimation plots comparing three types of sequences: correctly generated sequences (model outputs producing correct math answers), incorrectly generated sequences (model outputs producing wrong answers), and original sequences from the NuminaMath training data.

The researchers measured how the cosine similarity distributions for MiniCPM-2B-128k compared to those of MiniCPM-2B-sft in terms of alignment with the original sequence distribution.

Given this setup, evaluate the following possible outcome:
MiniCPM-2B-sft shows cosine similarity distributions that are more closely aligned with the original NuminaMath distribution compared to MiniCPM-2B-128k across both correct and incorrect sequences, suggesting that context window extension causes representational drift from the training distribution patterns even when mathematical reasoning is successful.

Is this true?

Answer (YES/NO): YES